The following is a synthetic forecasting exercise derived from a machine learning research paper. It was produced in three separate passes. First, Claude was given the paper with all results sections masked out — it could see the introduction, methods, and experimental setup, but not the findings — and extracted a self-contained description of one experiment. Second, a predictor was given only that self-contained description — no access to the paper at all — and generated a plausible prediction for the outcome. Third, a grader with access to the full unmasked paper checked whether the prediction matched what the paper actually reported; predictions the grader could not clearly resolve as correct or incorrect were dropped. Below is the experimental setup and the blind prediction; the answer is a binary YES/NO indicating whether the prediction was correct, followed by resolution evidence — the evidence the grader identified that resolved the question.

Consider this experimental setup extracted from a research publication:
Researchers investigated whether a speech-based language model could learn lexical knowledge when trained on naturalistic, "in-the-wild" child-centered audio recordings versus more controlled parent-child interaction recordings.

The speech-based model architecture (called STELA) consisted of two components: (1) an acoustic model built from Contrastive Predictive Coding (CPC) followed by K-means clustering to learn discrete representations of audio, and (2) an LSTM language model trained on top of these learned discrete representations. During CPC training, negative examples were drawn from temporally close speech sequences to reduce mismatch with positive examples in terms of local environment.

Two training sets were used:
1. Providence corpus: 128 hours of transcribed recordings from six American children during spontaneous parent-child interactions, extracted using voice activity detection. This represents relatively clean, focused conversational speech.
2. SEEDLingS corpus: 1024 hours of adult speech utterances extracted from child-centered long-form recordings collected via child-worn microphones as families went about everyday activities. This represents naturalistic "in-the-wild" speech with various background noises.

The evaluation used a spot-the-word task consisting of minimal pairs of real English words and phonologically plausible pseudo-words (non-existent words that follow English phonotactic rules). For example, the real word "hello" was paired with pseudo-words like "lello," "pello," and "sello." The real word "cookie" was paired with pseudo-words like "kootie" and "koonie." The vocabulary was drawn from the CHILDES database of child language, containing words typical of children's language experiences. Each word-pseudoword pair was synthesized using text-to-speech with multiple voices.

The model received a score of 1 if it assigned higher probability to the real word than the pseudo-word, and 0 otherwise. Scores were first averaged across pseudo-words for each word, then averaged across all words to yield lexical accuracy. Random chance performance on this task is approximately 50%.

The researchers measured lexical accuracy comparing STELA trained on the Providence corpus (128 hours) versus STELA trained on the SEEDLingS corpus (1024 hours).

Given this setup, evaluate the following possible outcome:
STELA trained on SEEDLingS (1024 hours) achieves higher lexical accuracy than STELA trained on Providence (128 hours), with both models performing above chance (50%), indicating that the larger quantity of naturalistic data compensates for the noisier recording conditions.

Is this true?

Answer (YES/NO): NO